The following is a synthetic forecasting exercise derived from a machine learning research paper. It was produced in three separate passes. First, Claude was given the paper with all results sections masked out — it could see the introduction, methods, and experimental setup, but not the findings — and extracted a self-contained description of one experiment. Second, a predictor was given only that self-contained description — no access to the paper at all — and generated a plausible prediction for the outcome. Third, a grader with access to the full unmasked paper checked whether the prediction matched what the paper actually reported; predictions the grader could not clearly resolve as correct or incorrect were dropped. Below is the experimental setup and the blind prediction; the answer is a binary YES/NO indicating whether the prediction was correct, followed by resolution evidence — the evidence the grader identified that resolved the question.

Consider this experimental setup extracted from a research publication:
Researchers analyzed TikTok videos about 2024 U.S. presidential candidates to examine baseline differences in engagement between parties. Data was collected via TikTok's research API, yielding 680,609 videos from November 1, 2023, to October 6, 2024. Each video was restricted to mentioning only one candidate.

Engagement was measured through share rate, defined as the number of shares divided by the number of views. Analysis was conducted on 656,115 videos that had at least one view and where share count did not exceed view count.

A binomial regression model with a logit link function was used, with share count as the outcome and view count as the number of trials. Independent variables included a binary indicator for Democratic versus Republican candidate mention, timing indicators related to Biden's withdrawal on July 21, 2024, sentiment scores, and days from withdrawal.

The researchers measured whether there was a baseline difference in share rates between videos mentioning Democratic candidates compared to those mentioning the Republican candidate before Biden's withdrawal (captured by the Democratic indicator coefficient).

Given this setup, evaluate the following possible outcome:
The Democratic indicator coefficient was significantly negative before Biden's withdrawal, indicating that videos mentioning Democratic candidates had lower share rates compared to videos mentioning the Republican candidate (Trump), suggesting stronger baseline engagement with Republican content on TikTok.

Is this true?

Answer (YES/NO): NO